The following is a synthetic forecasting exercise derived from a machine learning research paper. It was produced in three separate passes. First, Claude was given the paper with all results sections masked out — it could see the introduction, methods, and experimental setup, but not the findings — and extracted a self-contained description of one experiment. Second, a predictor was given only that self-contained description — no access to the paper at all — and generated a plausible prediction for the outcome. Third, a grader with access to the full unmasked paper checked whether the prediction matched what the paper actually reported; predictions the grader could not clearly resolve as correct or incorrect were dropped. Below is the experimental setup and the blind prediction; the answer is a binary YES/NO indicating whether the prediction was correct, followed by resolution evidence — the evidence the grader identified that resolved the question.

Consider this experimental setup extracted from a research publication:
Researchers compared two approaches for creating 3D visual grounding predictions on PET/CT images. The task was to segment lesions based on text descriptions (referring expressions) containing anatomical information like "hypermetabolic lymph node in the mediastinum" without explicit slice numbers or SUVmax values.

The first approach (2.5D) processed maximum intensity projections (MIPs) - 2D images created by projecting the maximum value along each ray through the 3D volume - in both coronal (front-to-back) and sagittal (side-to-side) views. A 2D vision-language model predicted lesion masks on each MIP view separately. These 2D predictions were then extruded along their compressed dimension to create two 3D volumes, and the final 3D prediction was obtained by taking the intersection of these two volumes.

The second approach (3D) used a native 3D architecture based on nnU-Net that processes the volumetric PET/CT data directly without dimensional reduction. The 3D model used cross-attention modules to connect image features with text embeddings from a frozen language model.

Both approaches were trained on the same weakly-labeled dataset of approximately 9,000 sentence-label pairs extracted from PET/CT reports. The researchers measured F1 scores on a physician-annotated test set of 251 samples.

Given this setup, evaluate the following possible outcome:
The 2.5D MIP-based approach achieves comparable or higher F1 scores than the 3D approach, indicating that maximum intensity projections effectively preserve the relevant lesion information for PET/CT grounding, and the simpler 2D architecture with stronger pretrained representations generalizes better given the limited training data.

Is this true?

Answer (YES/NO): NO